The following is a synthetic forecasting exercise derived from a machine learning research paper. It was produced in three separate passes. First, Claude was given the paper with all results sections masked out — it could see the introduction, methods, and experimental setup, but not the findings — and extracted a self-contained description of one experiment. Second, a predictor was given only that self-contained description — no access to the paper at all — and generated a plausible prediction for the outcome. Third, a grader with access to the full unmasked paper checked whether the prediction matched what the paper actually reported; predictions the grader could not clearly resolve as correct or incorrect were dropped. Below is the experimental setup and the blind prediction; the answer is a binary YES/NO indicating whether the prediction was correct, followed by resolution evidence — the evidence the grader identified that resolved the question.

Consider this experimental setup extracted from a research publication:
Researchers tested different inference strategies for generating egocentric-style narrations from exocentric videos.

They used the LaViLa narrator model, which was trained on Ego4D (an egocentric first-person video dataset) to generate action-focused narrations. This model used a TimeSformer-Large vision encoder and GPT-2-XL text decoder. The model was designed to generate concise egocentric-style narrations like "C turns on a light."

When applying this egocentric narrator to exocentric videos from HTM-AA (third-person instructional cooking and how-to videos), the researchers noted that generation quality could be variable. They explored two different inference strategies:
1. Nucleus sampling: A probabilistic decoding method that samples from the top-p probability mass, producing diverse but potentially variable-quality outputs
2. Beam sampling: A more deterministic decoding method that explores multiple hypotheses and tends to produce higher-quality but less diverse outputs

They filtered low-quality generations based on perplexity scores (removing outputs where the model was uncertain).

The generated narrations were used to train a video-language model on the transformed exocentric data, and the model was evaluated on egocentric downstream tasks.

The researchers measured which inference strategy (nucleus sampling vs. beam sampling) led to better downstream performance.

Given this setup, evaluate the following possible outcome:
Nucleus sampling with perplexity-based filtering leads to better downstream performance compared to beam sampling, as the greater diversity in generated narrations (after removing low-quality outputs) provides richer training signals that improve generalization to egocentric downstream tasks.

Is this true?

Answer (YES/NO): NO